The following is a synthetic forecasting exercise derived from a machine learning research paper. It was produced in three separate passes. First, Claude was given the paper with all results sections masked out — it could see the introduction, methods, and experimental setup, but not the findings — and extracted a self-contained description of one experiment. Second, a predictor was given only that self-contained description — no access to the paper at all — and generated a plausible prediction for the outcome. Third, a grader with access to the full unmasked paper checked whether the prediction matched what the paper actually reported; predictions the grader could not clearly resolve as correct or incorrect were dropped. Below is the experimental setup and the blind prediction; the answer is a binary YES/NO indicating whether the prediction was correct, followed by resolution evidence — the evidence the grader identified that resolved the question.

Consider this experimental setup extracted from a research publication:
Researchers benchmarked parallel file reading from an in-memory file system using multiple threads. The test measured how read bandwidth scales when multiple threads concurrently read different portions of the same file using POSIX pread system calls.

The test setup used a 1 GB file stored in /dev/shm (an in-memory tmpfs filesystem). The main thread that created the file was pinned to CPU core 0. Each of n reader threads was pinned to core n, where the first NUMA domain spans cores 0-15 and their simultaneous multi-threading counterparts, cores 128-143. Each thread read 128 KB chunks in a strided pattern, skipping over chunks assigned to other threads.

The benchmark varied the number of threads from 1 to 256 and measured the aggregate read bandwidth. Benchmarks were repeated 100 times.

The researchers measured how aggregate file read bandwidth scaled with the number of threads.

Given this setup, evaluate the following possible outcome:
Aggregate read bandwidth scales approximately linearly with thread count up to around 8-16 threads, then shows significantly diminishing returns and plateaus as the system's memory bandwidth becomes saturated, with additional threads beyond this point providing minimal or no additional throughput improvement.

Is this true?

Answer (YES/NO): NO